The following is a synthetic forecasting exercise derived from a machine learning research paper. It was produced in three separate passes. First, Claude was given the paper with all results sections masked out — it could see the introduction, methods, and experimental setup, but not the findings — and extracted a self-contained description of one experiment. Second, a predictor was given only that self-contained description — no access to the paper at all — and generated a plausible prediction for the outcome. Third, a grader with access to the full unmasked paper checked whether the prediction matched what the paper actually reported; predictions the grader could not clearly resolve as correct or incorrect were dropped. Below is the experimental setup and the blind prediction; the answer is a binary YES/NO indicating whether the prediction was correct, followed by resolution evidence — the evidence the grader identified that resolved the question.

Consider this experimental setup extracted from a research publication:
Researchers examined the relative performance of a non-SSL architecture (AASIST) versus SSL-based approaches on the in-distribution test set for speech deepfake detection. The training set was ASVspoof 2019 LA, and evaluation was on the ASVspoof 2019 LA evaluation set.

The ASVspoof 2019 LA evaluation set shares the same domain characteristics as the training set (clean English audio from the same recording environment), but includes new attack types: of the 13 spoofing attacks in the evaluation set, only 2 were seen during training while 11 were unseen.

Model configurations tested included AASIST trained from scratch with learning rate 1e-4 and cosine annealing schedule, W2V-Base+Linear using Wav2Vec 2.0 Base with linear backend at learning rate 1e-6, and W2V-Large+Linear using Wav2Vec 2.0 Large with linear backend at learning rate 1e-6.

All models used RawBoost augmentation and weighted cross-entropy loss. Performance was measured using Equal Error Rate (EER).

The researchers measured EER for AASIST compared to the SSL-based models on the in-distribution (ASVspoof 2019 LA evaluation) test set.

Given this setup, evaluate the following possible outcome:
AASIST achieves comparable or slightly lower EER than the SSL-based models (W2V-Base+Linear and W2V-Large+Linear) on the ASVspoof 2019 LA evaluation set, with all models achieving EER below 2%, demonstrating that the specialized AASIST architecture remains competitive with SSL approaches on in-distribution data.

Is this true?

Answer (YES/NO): NO